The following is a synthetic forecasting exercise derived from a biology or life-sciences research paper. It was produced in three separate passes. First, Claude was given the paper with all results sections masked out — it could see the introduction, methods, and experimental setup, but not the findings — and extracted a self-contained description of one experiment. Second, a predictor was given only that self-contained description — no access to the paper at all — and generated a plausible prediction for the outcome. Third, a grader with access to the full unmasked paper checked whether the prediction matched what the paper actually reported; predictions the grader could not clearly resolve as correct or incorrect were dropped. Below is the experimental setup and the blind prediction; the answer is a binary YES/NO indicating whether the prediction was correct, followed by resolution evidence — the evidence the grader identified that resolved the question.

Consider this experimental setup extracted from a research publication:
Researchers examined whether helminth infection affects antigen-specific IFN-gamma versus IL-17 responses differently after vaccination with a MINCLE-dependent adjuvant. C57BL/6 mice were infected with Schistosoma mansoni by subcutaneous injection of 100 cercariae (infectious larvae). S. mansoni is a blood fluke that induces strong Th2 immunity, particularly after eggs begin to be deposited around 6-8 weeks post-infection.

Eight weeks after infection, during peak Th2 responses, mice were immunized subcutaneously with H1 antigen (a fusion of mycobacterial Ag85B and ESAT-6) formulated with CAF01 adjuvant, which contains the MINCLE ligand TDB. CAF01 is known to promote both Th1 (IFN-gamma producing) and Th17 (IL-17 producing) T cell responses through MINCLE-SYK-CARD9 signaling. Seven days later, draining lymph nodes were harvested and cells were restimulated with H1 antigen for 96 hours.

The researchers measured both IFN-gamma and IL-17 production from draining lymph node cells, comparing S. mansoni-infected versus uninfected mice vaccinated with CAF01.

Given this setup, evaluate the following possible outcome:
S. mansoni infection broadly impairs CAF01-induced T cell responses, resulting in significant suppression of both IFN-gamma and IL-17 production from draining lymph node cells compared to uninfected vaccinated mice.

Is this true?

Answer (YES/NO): NO